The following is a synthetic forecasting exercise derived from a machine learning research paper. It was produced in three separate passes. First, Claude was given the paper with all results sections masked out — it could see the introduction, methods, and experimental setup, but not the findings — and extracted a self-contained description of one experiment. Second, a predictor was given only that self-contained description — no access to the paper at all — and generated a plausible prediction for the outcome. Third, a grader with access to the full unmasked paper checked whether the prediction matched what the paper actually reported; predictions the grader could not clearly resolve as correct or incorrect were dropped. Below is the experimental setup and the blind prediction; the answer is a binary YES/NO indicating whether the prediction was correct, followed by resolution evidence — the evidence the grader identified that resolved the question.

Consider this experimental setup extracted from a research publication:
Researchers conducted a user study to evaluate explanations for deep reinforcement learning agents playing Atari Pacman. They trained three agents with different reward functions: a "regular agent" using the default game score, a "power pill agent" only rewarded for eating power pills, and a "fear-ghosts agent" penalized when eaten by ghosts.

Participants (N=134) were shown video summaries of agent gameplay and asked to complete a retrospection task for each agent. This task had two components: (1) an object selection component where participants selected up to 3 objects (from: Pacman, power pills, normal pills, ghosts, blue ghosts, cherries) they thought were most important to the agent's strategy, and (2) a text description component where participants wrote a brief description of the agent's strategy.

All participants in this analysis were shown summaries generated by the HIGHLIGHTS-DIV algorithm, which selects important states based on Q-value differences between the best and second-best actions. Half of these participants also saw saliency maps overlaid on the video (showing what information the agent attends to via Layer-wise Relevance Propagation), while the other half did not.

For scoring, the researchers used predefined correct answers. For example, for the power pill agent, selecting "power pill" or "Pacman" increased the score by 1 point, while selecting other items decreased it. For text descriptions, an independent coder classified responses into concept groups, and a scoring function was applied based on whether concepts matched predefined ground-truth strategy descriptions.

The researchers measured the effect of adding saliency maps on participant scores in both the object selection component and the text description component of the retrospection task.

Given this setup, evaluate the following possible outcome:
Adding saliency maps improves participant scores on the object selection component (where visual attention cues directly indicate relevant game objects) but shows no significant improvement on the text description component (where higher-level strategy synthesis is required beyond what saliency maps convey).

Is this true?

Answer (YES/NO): NO